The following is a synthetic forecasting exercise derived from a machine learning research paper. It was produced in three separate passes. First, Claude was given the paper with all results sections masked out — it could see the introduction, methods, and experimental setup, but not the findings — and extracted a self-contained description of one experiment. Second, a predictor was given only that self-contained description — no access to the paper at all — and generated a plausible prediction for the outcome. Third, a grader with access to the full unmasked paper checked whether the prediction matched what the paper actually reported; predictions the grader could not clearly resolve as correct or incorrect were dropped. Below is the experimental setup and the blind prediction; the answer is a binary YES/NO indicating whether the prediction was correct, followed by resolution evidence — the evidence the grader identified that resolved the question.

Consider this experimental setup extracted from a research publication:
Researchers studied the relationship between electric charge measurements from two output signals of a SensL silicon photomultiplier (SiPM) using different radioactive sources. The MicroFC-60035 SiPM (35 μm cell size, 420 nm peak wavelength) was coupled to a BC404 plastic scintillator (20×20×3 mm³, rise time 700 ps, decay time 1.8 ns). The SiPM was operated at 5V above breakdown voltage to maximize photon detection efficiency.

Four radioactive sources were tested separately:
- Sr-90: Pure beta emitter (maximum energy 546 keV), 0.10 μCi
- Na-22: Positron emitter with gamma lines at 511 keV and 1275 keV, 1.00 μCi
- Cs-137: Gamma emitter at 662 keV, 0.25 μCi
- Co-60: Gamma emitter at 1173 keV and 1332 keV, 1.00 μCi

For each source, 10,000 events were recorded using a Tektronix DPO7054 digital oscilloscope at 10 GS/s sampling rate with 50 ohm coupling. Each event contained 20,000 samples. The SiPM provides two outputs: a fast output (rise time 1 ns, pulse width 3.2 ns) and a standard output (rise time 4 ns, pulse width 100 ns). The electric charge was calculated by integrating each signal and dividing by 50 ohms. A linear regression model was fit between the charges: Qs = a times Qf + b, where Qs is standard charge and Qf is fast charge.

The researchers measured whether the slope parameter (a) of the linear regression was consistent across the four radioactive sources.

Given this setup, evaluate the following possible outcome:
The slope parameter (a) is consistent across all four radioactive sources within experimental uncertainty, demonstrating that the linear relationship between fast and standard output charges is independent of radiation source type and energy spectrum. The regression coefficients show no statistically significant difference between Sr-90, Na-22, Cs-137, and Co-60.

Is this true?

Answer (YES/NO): NO